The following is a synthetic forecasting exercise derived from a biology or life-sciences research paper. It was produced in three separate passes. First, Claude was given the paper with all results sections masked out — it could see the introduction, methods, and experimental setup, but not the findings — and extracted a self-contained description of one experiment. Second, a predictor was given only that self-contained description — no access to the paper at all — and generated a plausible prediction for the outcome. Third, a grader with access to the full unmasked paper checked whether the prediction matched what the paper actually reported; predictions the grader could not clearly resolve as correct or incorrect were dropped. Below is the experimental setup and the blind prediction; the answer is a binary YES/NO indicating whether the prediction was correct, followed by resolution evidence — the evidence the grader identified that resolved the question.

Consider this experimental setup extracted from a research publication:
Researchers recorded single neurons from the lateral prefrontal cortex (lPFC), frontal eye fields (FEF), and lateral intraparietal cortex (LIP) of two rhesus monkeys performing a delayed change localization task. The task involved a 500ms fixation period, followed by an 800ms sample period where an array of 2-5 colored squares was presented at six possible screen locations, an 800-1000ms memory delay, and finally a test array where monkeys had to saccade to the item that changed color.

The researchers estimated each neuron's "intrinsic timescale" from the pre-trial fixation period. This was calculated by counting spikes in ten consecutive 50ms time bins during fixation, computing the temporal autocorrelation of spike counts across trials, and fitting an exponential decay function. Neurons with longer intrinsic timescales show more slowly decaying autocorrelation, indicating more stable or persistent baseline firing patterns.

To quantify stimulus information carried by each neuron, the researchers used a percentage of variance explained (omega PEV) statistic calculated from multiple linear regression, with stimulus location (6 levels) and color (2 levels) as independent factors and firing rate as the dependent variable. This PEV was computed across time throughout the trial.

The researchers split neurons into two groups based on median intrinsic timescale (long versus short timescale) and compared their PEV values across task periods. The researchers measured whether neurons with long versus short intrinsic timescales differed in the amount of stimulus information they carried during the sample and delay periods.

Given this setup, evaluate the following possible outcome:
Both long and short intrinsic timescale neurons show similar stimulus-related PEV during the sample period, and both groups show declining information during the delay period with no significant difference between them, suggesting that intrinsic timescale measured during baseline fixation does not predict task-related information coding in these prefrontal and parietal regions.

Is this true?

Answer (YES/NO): NO